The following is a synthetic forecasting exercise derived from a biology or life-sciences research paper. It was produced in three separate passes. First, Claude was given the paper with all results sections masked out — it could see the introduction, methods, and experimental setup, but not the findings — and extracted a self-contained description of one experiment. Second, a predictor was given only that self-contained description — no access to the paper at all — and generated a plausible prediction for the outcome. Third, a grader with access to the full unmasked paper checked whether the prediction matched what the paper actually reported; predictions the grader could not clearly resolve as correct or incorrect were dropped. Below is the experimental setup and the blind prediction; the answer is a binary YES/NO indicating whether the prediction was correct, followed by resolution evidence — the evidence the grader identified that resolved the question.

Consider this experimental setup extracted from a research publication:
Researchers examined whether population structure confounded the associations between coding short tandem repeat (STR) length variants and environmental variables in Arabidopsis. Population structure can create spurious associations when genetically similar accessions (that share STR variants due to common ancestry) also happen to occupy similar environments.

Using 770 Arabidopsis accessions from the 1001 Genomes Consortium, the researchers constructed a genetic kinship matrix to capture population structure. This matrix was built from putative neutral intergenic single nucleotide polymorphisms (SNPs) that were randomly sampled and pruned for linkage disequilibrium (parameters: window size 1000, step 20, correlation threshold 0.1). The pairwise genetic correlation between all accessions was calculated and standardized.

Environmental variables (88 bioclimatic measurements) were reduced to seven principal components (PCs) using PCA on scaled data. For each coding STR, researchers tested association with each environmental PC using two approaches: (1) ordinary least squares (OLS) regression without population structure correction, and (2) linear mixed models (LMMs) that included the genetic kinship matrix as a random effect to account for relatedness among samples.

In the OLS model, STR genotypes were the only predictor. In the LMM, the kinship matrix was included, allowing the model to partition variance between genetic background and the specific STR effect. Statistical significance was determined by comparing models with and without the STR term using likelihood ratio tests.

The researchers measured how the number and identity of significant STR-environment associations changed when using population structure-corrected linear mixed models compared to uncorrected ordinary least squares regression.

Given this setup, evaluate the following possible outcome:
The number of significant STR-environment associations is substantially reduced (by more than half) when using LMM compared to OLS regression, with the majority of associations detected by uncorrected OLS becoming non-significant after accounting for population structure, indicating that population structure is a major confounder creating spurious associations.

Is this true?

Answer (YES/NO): NO